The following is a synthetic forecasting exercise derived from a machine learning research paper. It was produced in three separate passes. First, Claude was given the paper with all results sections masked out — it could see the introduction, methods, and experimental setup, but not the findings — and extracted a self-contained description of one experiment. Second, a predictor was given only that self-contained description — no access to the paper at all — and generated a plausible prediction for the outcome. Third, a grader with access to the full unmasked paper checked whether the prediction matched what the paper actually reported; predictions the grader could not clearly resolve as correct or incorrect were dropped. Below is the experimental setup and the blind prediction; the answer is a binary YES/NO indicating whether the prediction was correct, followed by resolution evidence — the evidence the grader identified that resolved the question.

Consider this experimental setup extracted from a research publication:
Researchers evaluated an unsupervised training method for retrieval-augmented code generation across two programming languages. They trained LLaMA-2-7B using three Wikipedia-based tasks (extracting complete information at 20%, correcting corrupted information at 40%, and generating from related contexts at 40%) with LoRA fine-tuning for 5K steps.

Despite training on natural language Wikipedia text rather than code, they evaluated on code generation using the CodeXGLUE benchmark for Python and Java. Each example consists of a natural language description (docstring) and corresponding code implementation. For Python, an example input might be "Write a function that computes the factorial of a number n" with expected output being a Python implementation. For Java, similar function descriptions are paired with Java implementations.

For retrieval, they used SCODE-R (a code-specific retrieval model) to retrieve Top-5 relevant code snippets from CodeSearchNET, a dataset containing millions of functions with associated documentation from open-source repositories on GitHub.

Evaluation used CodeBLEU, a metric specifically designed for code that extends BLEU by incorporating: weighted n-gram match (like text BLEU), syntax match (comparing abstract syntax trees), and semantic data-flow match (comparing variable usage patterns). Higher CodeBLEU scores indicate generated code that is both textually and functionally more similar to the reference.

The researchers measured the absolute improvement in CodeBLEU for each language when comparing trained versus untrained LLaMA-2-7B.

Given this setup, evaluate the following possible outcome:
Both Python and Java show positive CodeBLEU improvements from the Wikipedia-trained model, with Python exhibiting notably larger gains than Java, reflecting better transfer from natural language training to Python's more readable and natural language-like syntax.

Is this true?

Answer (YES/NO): NO